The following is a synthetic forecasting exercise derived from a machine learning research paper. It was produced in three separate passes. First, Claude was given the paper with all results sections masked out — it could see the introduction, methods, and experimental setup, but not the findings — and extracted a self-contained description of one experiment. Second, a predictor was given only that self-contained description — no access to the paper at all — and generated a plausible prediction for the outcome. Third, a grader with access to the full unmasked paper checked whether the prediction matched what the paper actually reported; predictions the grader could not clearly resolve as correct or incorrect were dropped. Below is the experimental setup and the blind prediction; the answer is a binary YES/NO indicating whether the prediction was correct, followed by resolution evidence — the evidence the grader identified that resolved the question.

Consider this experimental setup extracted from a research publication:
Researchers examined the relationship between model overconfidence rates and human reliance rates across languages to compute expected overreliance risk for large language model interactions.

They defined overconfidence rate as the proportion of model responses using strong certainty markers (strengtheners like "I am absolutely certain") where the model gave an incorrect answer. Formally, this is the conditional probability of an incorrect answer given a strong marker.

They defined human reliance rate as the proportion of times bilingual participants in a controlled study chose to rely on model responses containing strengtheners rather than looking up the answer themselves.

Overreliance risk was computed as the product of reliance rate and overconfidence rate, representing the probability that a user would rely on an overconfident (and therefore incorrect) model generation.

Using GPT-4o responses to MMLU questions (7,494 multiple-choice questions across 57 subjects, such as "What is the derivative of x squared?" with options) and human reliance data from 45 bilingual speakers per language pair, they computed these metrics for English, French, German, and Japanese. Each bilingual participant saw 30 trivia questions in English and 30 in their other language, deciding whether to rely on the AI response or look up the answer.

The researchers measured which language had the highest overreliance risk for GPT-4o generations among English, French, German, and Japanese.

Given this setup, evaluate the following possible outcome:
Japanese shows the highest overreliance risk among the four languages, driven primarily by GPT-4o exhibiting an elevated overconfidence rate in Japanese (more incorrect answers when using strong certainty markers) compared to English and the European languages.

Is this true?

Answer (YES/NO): NO